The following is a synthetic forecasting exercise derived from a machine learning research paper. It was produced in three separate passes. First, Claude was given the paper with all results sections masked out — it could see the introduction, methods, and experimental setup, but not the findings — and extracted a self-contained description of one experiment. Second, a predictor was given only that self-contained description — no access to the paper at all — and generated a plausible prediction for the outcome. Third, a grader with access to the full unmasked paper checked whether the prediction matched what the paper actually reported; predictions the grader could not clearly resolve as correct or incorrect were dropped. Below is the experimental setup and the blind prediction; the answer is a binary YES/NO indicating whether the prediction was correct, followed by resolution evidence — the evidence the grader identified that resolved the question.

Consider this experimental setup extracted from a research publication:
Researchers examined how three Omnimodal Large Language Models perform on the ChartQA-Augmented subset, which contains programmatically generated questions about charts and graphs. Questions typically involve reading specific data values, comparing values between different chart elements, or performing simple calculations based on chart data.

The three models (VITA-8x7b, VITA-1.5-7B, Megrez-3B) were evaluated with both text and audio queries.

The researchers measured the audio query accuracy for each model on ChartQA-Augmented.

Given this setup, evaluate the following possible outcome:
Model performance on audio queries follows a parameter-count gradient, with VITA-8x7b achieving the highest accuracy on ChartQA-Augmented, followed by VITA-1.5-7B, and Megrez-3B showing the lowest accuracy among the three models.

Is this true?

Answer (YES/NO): NO